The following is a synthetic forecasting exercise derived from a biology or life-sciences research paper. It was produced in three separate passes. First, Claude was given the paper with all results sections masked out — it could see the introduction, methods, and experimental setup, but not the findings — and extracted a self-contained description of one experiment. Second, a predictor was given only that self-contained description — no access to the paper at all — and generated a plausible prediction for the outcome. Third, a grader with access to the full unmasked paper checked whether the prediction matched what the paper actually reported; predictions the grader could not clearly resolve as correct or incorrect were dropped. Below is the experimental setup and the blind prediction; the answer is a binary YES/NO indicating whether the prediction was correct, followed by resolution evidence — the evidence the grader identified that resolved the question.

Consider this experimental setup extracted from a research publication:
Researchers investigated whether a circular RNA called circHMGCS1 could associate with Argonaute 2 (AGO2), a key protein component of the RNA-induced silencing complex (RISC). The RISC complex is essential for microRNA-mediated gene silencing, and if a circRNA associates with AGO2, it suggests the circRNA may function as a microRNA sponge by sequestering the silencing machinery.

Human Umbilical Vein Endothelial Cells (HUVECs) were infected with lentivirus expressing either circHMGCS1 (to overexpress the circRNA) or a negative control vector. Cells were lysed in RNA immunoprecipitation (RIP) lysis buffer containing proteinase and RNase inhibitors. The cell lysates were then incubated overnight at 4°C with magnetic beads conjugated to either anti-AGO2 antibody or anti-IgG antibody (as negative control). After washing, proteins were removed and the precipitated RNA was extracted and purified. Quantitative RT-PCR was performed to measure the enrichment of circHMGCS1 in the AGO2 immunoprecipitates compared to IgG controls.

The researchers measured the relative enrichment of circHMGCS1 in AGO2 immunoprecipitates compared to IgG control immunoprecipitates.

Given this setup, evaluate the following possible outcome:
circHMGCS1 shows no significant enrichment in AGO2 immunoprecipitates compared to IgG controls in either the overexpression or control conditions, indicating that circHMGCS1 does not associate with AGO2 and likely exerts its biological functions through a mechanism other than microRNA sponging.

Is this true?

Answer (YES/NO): NO